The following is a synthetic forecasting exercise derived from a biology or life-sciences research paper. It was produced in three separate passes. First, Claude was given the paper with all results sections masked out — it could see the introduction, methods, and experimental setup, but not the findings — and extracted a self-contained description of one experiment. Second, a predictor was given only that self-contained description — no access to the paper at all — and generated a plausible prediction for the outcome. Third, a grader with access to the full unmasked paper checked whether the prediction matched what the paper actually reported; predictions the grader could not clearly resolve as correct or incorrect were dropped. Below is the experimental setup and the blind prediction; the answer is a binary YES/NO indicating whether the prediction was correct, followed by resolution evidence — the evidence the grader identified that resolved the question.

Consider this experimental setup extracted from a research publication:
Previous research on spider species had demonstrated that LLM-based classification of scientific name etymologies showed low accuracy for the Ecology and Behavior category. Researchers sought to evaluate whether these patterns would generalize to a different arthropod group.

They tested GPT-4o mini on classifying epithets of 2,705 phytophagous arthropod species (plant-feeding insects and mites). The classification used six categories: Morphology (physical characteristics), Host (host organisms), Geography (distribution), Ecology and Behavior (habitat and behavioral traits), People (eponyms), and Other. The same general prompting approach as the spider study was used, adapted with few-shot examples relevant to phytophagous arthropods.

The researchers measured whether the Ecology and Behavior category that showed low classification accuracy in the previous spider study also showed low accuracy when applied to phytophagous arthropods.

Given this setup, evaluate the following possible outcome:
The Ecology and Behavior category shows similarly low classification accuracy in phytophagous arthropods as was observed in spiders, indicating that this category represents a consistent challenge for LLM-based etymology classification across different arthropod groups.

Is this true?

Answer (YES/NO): YES